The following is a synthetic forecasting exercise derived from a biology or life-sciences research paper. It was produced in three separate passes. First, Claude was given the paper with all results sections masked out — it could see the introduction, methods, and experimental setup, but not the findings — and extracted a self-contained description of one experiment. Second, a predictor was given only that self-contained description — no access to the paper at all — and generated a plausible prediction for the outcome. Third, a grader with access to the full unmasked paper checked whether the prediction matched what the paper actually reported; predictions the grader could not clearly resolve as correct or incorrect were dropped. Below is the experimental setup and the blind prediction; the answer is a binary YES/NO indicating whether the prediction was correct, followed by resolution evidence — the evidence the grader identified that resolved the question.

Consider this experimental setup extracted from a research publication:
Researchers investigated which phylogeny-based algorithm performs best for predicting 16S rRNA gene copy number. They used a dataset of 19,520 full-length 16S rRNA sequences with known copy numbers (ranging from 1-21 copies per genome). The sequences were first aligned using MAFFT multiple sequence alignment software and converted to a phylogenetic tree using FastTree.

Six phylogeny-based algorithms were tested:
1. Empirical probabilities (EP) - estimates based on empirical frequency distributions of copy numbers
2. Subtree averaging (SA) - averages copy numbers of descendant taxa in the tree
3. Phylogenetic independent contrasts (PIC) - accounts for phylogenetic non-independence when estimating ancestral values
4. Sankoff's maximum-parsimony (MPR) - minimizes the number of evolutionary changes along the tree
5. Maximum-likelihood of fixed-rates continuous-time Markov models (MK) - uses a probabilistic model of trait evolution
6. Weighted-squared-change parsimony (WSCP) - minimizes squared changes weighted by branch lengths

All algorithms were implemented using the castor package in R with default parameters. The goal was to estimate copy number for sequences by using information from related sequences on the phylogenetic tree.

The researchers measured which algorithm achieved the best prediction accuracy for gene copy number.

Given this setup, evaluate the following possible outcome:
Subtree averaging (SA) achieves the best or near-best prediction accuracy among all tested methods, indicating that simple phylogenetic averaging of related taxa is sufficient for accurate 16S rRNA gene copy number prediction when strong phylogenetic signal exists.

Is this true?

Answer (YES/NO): YES